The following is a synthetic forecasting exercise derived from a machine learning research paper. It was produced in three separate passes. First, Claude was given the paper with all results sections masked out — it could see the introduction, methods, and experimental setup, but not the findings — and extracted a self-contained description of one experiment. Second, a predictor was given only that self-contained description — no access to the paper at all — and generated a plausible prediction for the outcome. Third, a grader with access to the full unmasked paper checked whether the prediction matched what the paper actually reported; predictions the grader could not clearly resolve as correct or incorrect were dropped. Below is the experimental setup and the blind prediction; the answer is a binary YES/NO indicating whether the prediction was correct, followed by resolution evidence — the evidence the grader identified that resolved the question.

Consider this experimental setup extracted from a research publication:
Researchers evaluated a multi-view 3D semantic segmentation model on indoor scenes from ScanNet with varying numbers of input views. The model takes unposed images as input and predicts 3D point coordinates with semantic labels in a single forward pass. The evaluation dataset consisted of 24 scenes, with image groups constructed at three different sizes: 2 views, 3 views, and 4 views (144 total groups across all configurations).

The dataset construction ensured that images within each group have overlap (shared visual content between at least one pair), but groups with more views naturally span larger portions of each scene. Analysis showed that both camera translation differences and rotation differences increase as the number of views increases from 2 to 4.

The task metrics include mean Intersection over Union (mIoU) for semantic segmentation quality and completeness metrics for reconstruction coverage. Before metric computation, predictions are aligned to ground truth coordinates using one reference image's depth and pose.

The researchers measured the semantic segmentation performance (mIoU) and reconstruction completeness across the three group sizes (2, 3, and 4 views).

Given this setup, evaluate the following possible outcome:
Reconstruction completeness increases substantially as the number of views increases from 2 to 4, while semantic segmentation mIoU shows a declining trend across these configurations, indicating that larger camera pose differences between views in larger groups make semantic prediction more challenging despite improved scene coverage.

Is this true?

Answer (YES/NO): NO